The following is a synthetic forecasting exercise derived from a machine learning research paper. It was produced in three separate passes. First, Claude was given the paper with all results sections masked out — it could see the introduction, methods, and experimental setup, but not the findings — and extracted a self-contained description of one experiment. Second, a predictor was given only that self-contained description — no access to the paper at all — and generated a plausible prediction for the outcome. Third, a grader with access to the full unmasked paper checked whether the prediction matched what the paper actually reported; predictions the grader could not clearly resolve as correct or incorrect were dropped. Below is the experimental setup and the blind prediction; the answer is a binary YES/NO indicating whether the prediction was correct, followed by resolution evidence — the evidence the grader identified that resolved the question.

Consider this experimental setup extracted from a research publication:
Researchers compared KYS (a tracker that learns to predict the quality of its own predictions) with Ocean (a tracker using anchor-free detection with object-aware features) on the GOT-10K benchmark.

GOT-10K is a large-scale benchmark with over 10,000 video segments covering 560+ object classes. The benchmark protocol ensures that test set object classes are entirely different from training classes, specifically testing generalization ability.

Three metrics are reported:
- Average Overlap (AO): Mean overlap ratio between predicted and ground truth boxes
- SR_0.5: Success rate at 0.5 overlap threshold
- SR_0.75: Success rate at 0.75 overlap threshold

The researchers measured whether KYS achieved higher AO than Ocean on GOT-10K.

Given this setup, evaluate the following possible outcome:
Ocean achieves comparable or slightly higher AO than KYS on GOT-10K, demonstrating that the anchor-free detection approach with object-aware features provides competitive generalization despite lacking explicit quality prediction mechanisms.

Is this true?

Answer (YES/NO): NO